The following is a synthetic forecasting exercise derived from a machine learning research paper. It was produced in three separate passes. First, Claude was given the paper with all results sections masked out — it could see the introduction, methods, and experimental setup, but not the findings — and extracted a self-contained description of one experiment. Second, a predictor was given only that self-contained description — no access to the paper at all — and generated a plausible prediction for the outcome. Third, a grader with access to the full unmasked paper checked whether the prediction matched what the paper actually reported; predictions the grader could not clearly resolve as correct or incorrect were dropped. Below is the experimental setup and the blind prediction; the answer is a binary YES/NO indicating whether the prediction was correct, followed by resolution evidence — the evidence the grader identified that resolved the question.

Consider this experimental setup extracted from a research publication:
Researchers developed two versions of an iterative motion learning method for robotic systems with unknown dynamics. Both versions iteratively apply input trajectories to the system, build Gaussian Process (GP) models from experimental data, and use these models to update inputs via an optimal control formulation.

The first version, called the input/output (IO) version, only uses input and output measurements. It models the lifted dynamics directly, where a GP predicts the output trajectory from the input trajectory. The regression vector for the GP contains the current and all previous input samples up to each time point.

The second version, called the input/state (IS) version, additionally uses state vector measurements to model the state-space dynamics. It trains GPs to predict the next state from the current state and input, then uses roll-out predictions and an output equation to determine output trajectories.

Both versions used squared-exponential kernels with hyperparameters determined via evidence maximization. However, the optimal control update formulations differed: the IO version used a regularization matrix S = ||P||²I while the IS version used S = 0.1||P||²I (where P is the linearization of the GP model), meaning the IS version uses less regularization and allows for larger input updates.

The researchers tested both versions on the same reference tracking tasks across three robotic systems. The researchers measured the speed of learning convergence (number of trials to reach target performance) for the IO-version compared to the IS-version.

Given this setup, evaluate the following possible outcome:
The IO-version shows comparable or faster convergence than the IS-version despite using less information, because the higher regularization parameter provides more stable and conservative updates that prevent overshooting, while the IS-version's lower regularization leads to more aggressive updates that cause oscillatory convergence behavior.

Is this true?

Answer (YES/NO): NO